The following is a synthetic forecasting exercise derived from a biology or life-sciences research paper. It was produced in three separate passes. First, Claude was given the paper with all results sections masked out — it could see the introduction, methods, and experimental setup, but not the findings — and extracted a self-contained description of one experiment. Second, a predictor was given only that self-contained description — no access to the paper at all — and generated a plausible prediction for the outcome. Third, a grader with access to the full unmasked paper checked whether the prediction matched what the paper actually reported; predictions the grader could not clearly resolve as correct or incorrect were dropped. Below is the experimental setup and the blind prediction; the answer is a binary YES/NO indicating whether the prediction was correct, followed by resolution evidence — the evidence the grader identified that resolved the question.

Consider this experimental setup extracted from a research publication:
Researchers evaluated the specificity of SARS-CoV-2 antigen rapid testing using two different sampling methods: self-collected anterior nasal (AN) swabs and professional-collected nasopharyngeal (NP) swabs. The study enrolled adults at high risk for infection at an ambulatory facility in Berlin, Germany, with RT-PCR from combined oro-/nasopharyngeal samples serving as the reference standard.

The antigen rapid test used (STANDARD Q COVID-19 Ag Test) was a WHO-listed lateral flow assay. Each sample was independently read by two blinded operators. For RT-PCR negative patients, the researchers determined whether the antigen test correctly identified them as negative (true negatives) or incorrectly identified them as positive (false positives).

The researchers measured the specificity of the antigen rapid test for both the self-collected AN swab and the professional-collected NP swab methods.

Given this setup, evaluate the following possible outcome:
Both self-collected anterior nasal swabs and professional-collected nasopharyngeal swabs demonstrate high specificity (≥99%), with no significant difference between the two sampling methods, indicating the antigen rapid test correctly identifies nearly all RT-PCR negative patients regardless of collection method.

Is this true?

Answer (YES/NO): YES